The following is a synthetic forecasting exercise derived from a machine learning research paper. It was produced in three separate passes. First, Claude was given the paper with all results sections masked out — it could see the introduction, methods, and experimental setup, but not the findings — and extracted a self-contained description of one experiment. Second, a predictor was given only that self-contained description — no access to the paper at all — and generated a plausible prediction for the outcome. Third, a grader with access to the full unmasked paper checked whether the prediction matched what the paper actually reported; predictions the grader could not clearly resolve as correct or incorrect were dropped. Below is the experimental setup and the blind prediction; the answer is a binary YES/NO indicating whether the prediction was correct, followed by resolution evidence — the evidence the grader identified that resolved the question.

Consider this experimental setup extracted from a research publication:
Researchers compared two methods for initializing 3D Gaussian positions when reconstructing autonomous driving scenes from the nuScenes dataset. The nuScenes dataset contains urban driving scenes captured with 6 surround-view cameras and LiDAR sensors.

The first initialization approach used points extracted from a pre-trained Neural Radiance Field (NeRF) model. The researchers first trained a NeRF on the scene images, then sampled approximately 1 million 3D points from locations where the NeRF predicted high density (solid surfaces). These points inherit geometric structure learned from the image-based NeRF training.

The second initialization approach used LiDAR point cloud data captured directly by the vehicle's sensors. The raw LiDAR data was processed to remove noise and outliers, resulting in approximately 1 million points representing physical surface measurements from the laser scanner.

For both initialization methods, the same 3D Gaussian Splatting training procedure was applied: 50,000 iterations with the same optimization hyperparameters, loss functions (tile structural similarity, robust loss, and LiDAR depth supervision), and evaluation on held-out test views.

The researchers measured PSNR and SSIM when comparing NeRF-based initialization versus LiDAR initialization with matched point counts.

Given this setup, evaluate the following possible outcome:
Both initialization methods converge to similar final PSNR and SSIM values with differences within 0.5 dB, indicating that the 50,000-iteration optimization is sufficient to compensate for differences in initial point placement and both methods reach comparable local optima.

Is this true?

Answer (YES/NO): YES